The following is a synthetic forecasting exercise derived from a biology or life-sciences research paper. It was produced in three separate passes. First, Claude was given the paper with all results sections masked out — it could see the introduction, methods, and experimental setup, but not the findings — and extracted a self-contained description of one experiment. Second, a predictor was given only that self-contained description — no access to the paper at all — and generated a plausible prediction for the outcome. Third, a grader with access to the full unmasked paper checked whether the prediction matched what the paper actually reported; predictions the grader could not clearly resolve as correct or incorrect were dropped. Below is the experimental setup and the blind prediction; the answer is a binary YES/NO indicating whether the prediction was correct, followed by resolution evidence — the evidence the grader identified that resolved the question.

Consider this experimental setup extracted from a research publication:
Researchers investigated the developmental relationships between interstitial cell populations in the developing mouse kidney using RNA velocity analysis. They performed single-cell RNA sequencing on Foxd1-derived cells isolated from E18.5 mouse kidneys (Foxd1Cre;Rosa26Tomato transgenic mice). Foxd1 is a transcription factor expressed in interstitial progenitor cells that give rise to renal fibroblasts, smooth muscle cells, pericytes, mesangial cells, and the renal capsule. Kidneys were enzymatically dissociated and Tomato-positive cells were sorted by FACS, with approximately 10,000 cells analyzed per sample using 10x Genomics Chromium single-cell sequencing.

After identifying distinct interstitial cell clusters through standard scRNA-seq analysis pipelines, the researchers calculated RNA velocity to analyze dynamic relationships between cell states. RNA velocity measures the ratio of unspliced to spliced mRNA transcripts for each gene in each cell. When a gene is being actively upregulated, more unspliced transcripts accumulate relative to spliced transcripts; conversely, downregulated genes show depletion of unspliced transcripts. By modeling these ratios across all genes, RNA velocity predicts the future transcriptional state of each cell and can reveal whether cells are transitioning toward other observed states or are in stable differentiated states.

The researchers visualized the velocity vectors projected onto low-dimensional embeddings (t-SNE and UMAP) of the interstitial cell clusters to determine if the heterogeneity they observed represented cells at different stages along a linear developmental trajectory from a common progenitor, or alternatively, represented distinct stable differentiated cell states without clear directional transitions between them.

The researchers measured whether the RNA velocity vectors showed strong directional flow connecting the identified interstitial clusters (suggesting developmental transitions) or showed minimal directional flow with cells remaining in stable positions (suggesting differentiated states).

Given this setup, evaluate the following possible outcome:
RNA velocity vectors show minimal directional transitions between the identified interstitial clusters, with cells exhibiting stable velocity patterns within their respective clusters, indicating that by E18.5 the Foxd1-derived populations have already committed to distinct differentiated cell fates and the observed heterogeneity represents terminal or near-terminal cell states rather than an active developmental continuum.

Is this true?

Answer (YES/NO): NO